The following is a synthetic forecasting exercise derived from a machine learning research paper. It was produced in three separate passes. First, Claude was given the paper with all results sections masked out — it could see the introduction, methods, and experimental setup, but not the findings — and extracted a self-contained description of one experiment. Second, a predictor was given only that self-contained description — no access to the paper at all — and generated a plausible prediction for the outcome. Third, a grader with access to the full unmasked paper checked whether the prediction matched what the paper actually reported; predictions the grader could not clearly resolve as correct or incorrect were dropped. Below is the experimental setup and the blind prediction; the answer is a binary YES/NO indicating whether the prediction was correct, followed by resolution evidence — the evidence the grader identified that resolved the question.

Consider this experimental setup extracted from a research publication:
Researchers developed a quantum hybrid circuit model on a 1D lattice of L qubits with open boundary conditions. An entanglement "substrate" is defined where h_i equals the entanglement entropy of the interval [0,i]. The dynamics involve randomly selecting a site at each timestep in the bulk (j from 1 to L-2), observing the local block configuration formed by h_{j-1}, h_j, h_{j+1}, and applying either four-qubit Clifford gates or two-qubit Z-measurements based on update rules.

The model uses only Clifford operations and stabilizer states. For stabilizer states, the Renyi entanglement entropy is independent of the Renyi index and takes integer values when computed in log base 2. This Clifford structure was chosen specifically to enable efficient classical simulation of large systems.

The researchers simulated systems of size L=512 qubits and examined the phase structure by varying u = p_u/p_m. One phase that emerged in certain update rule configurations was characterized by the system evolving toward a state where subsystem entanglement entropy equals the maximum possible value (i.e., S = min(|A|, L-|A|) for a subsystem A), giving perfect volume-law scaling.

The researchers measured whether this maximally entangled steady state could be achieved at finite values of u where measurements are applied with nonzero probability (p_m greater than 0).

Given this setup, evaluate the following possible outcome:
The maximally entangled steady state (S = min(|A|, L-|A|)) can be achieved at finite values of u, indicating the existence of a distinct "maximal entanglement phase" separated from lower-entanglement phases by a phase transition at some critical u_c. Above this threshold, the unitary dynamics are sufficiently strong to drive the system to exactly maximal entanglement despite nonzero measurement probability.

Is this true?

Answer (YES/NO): YES